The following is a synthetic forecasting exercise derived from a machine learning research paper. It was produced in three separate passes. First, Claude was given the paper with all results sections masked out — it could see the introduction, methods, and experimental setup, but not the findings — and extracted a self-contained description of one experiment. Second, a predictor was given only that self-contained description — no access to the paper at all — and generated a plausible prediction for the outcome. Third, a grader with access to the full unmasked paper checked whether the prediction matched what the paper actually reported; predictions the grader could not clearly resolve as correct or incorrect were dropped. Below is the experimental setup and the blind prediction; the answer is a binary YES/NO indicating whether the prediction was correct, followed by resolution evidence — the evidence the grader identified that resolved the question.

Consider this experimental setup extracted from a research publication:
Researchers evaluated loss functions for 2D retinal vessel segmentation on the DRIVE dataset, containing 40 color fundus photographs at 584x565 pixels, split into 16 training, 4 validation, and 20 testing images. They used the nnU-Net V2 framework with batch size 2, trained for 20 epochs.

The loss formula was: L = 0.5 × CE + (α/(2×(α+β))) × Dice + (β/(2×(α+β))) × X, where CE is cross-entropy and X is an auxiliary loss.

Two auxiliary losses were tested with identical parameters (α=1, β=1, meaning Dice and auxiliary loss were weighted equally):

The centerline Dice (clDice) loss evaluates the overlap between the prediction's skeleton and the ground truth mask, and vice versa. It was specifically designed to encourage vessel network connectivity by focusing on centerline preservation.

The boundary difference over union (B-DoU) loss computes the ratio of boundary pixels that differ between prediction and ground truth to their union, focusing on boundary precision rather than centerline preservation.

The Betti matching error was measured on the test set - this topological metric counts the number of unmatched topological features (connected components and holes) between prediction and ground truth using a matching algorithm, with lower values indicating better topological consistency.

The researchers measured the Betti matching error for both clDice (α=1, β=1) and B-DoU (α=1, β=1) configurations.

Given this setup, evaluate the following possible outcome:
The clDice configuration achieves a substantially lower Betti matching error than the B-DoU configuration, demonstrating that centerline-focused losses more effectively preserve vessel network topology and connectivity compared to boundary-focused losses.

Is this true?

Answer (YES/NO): NO